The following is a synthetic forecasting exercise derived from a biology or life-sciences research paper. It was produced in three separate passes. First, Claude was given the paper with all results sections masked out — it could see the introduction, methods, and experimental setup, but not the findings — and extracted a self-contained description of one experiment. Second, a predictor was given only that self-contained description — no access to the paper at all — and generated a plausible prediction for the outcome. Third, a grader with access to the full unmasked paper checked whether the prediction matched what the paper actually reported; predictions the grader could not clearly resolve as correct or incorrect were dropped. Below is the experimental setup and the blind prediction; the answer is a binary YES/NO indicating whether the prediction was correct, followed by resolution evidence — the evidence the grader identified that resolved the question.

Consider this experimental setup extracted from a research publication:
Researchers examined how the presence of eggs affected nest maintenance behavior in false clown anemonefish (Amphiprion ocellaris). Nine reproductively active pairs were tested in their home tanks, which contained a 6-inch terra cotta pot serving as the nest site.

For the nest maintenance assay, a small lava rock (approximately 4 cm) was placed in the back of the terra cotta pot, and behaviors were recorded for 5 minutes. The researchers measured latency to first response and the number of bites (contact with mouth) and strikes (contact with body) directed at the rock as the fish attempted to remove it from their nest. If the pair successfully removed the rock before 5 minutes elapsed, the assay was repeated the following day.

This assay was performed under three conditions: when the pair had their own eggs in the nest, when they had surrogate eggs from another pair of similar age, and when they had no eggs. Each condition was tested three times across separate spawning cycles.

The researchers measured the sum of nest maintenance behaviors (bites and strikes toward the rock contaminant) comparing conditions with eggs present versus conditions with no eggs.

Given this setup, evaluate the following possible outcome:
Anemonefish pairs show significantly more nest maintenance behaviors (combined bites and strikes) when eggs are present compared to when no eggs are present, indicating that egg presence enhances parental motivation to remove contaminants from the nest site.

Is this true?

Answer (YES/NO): YES